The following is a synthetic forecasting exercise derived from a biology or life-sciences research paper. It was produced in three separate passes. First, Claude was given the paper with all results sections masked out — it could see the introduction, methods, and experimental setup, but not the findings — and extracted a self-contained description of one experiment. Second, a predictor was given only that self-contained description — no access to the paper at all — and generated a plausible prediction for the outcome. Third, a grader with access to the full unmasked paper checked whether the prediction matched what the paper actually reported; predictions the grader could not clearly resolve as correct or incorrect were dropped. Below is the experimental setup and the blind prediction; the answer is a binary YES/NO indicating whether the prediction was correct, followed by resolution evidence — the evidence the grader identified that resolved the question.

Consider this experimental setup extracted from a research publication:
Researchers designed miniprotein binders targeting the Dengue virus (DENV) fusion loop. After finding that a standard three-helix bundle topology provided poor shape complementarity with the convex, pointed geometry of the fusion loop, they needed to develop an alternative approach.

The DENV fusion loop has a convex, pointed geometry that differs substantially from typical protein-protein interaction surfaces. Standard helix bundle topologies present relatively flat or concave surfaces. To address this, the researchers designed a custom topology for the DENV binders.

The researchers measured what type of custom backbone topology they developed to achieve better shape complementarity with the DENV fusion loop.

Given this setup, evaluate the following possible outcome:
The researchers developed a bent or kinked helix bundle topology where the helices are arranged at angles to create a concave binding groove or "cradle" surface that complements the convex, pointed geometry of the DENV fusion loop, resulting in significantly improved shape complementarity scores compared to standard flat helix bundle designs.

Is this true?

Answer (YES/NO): NO